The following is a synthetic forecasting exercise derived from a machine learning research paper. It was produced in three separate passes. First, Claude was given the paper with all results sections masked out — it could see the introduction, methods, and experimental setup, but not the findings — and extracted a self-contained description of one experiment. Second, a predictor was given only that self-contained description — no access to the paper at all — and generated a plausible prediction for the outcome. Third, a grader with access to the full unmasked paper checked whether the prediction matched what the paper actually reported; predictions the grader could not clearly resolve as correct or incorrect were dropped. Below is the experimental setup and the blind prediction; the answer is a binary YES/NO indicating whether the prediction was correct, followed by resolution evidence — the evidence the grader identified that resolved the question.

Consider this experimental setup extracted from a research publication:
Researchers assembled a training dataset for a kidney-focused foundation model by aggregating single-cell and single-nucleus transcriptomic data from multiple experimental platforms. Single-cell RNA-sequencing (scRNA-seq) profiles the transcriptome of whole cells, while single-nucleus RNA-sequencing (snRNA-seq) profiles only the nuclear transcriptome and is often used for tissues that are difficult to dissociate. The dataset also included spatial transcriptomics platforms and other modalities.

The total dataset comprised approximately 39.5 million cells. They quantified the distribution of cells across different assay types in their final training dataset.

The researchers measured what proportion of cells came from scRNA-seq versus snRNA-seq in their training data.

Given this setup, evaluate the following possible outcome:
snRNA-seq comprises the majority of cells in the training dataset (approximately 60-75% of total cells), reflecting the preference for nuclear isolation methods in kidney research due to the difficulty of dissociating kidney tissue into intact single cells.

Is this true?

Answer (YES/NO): NO